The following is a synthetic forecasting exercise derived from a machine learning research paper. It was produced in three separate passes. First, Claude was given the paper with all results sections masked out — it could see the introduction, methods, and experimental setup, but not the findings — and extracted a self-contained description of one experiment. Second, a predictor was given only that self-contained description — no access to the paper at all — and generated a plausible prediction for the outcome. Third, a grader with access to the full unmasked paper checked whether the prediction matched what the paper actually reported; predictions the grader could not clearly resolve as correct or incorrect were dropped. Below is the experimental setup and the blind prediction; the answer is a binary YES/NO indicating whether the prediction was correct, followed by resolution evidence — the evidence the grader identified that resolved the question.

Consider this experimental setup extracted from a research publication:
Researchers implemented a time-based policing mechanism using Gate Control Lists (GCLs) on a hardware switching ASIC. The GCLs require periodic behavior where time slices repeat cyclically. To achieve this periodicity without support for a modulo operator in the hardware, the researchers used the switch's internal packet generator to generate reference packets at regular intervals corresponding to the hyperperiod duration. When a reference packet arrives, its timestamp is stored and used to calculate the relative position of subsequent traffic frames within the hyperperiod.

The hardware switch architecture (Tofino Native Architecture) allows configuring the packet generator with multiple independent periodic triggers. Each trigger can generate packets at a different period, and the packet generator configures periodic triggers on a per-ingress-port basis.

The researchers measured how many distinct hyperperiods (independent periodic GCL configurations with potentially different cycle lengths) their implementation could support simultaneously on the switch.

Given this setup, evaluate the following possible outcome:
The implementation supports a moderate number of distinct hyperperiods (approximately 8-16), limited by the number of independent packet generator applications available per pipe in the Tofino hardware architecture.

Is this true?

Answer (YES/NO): YES